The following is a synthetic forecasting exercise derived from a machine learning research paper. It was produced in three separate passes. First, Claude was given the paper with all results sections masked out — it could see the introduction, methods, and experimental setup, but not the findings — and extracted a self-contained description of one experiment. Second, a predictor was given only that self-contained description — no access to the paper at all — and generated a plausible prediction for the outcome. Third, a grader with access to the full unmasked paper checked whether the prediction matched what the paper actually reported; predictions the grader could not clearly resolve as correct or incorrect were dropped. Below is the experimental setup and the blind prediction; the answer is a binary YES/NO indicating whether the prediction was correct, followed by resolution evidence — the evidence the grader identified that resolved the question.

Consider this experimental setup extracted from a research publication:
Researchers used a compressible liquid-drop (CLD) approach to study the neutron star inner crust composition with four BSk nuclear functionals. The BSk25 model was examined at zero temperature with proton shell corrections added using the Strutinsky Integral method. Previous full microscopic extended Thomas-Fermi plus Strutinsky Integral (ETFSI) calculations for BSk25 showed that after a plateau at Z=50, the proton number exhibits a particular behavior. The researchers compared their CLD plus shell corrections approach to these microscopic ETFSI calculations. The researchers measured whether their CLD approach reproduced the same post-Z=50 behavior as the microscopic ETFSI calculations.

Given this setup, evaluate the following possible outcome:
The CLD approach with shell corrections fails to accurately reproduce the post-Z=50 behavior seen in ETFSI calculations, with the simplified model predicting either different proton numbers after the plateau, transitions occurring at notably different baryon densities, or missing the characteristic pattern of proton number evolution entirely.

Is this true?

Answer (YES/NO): YES